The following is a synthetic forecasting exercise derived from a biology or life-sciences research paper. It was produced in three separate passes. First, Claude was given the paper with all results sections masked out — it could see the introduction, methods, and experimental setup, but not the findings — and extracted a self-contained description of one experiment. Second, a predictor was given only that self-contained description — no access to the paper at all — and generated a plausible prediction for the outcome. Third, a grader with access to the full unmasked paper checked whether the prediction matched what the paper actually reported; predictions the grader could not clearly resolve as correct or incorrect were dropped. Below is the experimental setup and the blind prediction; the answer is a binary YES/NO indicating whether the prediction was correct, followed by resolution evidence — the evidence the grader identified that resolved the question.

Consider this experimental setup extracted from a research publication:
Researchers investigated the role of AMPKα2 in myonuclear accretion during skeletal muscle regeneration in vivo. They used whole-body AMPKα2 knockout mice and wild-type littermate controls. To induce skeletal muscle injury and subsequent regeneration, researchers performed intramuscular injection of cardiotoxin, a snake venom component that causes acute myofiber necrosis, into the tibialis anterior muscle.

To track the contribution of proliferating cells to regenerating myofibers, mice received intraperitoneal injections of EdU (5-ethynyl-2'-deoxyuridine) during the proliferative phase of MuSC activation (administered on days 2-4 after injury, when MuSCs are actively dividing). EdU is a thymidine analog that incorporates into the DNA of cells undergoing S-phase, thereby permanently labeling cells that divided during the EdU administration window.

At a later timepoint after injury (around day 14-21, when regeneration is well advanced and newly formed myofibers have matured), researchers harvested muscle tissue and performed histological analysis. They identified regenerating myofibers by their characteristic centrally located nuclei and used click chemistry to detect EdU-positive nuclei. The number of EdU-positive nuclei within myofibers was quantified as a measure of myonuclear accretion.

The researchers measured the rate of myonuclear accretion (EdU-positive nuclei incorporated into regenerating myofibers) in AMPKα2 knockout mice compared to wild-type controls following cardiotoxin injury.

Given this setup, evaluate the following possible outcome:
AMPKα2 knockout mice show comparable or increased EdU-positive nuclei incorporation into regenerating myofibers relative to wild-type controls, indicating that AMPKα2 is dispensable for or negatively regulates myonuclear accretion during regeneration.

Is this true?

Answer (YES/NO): NO